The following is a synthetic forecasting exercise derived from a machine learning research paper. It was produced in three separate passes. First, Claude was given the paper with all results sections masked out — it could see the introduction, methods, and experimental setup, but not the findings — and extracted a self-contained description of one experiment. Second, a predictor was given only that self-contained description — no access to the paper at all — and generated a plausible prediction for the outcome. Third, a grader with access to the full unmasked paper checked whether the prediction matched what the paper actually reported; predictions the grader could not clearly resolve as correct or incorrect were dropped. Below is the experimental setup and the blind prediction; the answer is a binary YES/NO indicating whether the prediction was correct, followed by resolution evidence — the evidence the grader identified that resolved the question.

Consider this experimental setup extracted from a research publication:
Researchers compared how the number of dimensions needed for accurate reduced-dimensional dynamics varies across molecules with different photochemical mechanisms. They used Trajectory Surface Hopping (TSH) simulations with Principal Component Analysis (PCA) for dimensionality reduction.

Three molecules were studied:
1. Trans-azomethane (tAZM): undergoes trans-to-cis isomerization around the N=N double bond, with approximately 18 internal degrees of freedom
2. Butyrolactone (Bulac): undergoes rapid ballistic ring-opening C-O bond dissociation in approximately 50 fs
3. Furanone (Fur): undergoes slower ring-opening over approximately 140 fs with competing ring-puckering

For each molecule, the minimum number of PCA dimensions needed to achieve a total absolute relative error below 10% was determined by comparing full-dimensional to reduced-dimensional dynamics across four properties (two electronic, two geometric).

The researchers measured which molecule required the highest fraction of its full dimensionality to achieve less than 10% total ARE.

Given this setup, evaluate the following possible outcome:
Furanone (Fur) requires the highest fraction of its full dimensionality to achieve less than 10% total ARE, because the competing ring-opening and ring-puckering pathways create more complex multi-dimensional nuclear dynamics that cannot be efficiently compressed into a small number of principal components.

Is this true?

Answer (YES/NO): NO